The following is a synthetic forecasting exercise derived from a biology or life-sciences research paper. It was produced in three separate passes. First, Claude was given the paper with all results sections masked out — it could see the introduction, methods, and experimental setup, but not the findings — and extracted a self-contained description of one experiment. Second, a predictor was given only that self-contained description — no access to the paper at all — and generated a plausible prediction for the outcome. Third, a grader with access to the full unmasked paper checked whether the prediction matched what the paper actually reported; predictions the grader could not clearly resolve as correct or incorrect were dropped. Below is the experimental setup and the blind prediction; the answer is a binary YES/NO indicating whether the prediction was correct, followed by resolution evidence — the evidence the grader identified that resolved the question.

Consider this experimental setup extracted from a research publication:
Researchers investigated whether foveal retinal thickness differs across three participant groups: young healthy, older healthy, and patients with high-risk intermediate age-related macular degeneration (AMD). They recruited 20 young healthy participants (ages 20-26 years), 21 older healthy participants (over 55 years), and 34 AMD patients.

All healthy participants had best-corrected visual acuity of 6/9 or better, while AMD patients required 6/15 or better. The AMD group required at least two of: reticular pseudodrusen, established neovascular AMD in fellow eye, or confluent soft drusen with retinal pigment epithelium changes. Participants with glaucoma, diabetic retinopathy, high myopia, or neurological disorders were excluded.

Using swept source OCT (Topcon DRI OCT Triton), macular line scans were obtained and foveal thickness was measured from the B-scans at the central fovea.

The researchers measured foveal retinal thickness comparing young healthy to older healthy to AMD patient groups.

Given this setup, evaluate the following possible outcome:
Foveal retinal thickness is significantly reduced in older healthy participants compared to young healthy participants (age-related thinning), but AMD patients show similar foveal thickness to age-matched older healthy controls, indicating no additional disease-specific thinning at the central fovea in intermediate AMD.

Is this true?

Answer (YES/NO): NO